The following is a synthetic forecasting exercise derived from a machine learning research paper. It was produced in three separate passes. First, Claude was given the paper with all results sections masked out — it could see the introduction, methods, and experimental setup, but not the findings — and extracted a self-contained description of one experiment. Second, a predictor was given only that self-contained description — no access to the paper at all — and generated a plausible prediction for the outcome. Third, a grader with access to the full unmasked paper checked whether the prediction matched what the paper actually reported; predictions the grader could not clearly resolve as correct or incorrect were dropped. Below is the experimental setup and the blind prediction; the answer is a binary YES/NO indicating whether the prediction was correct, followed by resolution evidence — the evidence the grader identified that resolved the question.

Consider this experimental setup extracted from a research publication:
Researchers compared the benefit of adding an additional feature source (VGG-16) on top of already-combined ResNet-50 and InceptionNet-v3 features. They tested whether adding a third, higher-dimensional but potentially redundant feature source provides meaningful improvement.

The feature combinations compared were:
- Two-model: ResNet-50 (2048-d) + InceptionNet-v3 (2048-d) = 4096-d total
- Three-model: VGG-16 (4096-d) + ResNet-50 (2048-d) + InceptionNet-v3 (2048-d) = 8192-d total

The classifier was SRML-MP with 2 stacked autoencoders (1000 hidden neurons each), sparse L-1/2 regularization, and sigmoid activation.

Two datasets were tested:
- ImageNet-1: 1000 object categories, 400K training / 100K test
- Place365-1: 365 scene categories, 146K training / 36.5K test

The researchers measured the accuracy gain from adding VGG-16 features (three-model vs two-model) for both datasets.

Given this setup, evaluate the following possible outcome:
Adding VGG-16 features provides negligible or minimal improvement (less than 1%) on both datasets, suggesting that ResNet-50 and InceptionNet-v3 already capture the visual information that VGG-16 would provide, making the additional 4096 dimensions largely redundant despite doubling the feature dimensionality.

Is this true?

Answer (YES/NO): NO